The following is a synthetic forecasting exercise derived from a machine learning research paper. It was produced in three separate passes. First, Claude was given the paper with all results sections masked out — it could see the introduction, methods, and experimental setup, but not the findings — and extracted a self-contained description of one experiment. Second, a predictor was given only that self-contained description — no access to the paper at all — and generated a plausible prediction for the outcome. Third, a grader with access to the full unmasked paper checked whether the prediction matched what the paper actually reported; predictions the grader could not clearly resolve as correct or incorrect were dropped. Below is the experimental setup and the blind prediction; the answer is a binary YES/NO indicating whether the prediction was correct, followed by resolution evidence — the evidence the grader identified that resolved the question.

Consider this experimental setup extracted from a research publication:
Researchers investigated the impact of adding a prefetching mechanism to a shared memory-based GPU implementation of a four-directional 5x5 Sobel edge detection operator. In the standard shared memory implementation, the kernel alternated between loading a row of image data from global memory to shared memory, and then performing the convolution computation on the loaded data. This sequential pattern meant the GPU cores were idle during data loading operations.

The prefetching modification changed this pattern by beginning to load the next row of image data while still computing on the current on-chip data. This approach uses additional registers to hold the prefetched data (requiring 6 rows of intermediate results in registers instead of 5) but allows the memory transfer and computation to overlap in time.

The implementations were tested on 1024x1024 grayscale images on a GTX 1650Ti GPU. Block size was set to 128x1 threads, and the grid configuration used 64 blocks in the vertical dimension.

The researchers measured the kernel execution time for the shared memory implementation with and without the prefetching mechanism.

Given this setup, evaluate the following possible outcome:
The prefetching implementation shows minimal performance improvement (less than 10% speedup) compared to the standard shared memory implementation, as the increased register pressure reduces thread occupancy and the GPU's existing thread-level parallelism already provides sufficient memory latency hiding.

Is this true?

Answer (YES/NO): YES